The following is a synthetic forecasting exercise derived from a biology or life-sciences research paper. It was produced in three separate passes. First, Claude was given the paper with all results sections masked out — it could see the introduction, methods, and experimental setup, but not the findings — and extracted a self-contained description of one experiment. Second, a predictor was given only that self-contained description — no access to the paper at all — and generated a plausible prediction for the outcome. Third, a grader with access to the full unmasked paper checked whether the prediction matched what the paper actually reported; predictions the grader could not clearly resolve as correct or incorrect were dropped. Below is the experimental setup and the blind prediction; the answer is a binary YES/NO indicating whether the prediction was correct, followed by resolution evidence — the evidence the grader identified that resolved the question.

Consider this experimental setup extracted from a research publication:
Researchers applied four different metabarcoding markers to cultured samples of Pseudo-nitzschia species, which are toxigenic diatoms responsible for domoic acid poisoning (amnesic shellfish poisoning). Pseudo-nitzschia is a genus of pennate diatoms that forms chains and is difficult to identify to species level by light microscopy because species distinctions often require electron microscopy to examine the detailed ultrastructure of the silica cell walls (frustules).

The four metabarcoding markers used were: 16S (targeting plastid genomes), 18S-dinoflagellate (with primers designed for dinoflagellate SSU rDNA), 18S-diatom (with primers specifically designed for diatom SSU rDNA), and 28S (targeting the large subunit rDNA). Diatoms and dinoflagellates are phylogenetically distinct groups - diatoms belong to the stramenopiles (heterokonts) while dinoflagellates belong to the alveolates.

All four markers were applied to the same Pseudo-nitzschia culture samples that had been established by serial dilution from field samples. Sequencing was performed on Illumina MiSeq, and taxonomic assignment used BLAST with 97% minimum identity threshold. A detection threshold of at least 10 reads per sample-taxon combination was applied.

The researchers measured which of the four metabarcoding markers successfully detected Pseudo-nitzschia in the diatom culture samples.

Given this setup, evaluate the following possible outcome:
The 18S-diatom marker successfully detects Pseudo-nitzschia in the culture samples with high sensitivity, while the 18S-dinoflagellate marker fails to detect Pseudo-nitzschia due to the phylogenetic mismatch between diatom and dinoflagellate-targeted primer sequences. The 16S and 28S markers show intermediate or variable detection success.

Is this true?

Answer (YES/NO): NO